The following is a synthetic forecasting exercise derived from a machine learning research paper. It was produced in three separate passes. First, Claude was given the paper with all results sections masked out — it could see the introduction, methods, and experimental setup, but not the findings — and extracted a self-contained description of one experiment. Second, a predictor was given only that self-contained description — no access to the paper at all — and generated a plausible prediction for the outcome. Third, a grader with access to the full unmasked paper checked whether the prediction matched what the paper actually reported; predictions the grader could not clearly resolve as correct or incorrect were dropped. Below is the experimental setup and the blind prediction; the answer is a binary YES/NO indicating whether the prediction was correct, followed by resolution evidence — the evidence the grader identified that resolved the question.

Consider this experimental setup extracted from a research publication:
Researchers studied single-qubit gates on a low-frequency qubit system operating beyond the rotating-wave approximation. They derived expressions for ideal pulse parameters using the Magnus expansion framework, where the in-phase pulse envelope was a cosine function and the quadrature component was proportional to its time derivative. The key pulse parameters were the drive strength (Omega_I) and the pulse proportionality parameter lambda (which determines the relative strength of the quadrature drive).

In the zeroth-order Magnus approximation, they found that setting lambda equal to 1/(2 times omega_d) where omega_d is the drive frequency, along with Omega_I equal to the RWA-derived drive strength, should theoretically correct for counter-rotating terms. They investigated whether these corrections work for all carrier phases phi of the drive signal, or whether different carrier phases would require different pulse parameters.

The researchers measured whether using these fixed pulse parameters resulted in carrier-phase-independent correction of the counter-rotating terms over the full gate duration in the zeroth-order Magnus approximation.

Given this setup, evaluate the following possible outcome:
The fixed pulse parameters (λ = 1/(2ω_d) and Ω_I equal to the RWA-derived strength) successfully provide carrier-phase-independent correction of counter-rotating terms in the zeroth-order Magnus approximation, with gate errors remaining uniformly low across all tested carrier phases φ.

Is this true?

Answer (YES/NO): YES